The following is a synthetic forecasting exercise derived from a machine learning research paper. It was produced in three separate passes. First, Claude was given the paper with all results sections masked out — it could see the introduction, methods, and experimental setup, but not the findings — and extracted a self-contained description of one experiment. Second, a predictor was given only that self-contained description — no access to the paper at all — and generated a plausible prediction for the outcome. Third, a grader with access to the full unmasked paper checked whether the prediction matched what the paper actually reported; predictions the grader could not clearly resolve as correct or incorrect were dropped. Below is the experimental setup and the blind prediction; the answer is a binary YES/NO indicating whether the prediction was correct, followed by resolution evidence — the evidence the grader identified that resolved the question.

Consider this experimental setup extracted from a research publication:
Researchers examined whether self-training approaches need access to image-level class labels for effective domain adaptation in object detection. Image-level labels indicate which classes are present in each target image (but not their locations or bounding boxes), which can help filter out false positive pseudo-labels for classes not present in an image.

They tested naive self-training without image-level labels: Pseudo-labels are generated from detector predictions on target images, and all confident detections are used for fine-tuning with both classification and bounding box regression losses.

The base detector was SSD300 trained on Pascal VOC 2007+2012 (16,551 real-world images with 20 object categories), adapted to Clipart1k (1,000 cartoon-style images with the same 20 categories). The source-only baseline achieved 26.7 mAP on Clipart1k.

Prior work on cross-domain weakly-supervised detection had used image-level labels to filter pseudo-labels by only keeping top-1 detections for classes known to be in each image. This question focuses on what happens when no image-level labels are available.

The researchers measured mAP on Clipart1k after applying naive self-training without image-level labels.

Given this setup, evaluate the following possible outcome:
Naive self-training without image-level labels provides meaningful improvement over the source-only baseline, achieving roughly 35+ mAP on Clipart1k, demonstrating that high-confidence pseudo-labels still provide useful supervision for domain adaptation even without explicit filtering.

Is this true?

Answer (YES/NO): NO